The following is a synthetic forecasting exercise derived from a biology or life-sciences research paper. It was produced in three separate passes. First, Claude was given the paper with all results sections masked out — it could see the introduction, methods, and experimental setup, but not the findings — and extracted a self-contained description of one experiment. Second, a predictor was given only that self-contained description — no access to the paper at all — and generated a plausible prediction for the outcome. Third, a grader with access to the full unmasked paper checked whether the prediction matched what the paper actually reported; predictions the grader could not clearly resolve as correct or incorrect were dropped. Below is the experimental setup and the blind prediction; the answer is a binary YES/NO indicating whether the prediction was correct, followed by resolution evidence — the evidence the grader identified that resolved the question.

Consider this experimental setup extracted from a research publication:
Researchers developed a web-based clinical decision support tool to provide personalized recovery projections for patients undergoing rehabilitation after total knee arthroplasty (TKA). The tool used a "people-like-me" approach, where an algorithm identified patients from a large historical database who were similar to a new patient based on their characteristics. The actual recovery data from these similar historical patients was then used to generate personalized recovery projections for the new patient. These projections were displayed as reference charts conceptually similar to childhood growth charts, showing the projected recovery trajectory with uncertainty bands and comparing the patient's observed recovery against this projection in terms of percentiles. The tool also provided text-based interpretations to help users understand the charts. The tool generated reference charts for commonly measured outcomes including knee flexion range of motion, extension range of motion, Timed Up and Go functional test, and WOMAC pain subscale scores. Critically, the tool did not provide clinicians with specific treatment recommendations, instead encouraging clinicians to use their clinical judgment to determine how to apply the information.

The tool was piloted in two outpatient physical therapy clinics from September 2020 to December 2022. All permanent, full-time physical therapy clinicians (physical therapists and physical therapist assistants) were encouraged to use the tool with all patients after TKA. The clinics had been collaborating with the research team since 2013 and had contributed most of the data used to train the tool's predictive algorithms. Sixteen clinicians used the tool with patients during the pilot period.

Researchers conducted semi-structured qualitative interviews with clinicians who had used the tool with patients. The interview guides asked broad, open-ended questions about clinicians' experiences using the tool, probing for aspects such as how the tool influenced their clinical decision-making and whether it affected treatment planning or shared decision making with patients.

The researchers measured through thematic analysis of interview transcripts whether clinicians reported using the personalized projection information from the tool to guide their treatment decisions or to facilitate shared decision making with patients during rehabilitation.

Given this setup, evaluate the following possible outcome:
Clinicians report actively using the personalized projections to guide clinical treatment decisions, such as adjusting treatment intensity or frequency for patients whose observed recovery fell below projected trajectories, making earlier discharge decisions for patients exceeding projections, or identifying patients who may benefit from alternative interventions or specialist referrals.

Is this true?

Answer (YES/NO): NO